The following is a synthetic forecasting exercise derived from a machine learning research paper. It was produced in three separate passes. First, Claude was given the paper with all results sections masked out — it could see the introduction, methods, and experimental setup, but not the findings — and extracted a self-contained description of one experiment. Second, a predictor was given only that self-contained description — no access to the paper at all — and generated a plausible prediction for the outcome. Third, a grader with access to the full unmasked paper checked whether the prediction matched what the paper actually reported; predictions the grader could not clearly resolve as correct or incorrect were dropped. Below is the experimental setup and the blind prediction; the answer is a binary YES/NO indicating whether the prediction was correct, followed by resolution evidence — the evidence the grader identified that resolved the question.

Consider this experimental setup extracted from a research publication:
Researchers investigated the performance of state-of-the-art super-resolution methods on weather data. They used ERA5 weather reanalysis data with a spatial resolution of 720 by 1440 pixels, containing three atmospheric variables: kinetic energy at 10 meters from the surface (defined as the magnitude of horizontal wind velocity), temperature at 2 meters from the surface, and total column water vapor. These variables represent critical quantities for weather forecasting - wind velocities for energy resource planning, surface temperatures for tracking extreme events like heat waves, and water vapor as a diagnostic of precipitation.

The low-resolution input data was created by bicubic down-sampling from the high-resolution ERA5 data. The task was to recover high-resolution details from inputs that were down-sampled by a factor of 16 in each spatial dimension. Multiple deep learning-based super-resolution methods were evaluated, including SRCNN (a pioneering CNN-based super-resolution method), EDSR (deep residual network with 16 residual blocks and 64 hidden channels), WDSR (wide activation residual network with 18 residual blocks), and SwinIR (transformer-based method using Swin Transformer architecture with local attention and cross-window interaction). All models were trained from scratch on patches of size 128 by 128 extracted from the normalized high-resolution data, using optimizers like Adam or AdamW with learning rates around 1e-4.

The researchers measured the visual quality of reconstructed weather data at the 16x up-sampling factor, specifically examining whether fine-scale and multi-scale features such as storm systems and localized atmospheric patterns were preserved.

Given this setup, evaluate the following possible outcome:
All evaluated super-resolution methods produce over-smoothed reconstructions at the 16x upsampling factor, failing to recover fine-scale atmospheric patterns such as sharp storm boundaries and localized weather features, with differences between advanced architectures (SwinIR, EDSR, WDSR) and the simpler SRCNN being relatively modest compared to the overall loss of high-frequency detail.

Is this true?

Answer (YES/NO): YES